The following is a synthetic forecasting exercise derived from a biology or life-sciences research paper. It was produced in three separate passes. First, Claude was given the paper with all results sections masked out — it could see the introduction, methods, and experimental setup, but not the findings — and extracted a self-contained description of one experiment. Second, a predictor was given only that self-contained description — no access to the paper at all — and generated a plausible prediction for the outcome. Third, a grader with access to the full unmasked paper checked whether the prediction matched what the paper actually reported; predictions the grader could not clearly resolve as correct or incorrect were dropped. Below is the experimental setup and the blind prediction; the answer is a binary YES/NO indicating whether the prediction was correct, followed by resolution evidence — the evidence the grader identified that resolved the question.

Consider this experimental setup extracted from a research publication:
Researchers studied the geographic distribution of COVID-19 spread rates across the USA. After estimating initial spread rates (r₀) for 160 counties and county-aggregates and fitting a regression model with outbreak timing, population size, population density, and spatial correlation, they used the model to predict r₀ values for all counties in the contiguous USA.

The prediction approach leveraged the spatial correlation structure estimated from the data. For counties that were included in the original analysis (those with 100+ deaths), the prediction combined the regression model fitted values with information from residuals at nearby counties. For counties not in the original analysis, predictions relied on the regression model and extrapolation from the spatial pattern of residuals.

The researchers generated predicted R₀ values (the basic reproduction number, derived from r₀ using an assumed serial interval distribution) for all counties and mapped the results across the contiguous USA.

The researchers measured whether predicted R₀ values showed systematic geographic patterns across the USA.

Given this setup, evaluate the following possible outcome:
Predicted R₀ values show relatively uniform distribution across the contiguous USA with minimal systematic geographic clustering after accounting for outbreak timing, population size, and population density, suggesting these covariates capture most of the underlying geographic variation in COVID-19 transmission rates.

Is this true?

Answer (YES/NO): NO